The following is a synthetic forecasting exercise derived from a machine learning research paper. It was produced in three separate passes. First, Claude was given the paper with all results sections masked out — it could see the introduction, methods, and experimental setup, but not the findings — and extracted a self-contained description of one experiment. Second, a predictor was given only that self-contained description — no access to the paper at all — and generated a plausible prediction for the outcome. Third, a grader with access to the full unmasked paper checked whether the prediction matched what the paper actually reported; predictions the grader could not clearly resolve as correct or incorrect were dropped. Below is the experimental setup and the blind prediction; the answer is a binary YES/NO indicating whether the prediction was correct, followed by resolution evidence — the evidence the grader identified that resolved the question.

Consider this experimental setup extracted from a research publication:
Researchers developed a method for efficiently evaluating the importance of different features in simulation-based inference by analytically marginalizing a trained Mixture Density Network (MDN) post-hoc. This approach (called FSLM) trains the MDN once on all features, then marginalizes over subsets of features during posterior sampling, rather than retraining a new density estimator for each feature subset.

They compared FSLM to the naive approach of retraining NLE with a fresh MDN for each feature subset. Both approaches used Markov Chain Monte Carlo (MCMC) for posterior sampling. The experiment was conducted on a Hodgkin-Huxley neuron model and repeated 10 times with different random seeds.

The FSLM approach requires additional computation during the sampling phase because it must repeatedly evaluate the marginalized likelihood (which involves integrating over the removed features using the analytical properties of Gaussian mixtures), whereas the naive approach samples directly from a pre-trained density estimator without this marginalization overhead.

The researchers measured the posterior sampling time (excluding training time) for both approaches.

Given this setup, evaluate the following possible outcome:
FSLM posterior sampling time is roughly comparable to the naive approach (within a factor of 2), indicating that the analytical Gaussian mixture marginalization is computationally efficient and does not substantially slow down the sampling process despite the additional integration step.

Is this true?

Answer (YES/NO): YES